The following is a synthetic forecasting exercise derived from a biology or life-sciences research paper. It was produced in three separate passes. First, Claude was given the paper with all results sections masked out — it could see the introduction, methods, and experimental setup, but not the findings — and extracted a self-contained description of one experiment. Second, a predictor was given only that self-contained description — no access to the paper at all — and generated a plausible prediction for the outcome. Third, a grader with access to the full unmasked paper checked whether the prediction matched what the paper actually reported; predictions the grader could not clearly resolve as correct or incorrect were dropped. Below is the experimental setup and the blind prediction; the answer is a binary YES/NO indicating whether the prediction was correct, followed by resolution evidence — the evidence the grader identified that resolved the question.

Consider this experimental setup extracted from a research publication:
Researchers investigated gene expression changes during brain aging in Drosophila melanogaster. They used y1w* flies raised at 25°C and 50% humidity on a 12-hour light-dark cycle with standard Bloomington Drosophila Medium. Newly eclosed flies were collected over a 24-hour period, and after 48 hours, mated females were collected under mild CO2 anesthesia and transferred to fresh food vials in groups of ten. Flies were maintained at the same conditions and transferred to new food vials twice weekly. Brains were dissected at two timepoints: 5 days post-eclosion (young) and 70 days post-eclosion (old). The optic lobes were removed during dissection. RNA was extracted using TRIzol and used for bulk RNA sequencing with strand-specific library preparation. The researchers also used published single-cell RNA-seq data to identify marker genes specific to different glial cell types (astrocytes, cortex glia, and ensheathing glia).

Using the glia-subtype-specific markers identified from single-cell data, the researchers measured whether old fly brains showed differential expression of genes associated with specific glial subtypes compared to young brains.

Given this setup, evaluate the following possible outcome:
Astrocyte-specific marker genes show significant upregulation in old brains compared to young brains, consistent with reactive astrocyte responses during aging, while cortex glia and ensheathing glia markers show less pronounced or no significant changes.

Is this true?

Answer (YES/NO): NO